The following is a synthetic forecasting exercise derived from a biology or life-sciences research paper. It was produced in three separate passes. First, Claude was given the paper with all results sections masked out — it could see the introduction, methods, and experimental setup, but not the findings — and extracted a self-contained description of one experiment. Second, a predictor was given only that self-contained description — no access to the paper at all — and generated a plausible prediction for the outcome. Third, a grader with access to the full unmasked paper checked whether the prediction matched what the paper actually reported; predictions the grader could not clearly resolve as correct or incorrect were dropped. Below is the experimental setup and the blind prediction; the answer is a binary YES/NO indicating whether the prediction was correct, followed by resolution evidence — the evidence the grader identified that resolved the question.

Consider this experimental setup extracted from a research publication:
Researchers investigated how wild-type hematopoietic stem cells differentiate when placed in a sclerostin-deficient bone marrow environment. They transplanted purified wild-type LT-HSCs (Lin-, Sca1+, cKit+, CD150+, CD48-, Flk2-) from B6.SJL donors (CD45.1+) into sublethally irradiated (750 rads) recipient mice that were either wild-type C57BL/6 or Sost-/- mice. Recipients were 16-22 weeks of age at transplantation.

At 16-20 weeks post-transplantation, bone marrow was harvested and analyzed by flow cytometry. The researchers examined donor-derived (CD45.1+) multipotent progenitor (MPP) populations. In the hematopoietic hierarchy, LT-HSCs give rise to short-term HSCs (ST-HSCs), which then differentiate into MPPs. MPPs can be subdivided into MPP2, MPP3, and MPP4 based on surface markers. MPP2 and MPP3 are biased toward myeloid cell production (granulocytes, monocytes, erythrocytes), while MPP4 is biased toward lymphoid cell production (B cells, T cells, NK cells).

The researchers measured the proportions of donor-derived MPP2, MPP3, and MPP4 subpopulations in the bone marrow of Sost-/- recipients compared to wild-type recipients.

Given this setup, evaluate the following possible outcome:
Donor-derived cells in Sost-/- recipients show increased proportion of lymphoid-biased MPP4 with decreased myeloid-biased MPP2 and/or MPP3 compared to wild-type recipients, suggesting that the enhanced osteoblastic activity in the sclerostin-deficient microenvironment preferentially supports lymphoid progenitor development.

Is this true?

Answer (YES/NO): NO